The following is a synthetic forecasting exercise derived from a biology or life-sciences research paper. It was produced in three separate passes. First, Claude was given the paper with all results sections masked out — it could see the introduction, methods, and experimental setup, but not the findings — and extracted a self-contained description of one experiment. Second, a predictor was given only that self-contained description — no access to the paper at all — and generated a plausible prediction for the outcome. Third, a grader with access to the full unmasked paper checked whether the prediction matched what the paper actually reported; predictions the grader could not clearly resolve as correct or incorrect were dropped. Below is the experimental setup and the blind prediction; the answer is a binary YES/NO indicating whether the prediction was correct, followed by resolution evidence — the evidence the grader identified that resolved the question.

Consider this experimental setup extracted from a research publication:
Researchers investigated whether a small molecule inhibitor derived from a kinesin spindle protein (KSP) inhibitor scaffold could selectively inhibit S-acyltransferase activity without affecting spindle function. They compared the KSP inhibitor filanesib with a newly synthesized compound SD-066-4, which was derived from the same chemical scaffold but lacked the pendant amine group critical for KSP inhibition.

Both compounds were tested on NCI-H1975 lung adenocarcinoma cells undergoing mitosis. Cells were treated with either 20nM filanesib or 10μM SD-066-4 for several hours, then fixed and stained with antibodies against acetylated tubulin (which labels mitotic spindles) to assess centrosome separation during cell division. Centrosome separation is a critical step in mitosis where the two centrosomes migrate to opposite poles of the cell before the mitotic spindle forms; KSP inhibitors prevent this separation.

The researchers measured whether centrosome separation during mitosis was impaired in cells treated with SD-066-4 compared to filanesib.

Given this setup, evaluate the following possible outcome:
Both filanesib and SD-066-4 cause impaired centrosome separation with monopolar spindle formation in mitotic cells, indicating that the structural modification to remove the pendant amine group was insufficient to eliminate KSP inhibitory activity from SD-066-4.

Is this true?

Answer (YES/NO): NO